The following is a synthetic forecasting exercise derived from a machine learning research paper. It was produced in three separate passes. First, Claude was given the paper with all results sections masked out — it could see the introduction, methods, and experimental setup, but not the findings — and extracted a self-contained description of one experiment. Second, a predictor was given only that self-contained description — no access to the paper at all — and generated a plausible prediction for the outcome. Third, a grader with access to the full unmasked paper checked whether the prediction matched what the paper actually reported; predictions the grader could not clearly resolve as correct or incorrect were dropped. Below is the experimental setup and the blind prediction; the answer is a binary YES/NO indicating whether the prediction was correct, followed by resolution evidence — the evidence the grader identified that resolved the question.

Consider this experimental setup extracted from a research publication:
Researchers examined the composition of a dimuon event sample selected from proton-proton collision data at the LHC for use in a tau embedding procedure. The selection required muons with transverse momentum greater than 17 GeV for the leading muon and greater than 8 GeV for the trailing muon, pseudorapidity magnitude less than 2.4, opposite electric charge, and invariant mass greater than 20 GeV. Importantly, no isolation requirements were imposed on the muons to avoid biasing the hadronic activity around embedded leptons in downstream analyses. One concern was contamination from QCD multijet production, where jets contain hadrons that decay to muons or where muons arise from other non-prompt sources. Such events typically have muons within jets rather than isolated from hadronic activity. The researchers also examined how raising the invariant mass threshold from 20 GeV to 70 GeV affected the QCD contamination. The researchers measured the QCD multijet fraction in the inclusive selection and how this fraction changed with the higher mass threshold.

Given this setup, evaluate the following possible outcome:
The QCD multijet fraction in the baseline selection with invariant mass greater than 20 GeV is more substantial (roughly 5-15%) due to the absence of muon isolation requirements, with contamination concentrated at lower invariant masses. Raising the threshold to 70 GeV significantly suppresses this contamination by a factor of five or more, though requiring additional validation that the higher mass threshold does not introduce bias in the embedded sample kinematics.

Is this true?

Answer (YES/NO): NO